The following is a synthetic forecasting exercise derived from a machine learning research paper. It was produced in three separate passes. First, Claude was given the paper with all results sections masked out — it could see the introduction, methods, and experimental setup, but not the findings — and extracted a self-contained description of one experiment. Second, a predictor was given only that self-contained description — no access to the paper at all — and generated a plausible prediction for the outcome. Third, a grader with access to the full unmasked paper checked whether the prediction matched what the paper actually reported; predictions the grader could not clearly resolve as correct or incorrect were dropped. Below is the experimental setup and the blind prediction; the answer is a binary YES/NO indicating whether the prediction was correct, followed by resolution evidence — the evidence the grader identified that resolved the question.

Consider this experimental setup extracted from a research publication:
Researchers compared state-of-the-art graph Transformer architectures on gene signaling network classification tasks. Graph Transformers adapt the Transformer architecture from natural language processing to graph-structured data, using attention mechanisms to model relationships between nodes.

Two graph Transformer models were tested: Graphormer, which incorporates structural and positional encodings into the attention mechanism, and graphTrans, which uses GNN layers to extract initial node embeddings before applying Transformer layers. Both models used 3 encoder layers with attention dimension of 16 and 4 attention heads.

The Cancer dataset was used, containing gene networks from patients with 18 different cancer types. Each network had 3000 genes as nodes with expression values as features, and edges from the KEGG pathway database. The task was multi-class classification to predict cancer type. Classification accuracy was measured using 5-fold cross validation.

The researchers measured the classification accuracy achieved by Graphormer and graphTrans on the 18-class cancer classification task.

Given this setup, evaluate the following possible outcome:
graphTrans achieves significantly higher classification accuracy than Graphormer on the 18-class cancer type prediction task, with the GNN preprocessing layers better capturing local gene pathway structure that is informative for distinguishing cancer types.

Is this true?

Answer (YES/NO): NO